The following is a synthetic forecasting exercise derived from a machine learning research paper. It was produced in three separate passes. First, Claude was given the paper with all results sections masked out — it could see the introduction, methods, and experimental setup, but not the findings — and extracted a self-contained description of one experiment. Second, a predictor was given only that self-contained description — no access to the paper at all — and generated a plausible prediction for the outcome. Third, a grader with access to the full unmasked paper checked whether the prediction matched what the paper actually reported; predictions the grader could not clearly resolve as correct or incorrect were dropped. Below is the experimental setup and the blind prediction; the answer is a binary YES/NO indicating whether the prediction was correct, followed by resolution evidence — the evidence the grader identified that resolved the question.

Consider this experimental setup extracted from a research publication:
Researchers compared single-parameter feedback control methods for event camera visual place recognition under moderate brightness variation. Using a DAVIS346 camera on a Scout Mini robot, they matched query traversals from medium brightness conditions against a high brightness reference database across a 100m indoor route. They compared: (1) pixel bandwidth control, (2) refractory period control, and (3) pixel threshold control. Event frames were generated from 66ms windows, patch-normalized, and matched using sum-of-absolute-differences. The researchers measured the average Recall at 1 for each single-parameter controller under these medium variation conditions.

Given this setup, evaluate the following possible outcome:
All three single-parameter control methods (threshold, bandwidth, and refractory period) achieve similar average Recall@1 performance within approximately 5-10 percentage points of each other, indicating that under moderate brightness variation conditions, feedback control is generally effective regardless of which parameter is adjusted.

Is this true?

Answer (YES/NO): YES